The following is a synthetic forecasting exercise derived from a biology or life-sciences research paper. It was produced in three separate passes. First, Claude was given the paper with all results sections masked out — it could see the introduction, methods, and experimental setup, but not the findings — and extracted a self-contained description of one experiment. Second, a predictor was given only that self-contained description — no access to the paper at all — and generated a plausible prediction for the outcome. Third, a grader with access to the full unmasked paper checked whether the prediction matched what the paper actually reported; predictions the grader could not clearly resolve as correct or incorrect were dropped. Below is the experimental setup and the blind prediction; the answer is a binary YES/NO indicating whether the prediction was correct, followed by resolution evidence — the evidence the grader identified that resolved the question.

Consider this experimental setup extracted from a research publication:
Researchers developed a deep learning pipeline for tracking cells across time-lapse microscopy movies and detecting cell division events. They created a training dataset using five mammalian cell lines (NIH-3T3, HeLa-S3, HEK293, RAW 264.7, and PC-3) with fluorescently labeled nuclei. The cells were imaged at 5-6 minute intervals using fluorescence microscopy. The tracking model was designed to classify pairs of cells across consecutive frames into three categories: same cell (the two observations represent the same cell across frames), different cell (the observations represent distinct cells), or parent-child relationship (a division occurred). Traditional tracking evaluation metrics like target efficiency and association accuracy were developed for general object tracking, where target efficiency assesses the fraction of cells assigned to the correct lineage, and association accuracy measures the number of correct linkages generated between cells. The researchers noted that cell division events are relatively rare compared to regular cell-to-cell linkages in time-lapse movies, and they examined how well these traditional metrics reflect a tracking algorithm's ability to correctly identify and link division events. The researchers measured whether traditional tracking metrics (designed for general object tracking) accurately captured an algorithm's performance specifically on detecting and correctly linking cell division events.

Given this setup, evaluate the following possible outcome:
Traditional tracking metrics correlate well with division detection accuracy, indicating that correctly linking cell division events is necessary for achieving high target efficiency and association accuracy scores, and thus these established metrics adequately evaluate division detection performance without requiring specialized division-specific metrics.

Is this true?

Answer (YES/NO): NO